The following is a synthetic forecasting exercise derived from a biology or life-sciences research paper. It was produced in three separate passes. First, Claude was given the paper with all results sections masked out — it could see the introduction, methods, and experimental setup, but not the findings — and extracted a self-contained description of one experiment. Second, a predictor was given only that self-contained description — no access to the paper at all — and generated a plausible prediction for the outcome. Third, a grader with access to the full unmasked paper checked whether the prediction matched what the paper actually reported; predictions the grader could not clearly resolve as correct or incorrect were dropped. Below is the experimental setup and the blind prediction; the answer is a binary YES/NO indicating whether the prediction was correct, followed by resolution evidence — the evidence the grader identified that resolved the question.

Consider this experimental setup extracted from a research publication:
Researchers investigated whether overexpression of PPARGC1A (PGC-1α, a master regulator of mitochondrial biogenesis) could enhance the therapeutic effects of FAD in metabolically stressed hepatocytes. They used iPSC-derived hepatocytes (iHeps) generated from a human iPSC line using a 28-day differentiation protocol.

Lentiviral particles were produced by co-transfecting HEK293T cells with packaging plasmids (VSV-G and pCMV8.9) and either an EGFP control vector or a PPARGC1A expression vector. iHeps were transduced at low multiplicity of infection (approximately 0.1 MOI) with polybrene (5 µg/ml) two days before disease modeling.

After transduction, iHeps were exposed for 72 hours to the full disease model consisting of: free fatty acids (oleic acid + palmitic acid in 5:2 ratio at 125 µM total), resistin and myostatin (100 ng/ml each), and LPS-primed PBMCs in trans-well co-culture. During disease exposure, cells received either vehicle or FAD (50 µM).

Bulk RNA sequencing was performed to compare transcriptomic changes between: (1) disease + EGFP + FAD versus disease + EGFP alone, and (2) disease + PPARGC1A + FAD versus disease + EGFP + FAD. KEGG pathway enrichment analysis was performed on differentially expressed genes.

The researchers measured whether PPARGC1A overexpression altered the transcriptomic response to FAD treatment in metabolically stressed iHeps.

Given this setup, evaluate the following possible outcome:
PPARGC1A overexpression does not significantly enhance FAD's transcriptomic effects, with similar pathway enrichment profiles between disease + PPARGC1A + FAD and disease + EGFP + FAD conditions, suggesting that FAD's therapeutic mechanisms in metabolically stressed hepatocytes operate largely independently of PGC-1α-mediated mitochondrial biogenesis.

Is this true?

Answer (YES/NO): NO